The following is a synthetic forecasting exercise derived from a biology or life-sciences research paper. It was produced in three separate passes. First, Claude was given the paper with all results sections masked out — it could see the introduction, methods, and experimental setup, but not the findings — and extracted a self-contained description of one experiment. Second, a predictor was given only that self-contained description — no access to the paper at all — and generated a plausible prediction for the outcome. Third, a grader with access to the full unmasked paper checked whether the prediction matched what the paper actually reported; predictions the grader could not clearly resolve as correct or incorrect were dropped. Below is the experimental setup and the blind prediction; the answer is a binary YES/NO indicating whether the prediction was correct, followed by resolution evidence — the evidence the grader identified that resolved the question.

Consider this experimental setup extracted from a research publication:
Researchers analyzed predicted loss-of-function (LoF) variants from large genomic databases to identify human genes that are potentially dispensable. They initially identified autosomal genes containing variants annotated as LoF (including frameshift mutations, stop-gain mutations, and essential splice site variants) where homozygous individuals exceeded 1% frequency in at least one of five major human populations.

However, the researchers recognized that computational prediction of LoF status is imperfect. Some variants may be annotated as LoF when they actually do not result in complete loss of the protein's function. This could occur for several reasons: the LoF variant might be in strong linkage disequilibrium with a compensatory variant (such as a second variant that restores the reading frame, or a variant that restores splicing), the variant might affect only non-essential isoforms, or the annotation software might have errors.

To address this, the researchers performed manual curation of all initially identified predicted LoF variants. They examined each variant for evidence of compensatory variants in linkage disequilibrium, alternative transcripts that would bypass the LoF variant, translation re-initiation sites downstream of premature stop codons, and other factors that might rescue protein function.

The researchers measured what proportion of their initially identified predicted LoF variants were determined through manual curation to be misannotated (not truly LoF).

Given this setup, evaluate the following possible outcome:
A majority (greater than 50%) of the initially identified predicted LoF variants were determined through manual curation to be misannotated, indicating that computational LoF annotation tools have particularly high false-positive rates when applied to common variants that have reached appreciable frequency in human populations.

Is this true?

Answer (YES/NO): NO